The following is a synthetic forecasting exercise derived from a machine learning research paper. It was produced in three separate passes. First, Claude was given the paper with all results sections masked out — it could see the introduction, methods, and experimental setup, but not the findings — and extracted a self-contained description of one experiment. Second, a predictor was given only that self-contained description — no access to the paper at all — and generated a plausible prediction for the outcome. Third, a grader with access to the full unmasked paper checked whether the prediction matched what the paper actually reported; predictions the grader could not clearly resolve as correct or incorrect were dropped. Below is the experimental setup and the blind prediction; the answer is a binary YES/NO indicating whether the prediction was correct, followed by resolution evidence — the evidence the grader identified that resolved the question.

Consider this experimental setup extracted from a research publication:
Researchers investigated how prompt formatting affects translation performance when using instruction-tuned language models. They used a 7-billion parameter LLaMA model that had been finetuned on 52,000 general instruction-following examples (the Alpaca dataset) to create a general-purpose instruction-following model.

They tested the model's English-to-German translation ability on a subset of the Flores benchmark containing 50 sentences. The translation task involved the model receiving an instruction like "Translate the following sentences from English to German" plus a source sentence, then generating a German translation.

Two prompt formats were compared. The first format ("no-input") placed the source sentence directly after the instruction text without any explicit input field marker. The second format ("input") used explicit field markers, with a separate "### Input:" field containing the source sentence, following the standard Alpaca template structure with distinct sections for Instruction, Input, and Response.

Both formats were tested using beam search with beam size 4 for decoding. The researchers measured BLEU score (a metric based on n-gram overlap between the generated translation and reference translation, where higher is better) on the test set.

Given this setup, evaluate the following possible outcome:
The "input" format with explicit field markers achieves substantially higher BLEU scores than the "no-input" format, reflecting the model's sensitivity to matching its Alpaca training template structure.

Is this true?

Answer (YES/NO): NO